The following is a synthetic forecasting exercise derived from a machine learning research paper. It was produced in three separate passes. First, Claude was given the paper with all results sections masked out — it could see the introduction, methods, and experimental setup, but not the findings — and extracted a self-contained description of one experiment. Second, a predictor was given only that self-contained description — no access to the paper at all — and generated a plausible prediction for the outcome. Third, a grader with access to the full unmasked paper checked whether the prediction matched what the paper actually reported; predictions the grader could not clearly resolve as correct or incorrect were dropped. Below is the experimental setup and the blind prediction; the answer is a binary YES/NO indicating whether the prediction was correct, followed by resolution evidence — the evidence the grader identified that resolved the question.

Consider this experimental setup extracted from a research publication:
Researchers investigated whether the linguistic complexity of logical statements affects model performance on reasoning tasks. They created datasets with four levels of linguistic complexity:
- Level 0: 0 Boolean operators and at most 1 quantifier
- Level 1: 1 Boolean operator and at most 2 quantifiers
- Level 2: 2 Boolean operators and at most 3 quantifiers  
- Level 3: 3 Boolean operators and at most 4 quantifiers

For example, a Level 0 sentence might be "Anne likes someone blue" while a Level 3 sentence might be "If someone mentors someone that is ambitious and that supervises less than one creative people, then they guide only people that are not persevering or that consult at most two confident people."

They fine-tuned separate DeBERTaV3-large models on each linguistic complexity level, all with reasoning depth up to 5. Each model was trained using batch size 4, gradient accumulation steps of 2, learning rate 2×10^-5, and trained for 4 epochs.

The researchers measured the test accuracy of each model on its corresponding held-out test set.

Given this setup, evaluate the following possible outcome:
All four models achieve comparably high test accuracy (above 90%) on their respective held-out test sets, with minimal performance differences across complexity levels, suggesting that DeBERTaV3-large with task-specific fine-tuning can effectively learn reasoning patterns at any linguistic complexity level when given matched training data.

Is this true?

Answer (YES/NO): YES